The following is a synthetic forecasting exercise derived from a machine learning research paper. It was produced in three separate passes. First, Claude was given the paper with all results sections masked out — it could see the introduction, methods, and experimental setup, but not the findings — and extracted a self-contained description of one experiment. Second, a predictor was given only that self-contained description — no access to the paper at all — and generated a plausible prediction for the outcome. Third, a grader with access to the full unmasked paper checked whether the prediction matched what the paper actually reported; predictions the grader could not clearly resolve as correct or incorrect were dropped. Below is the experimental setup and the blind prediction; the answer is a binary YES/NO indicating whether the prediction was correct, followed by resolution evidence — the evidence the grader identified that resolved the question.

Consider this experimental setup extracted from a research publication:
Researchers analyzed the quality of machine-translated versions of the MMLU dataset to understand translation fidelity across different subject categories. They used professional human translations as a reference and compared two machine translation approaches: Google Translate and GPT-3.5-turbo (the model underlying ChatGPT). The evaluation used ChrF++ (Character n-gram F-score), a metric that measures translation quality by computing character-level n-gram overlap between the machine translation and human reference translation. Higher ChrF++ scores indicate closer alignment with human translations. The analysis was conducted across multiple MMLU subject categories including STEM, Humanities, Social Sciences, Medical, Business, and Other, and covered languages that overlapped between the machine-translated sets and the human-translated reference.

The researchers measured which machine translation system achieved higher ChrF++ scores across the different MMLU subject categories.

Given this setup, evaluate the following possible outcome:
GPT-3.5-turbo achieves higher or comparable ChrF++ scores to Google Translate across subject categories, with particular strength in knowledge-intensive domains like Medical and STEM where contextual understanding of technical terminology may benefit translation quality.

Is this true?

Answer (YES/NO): NO